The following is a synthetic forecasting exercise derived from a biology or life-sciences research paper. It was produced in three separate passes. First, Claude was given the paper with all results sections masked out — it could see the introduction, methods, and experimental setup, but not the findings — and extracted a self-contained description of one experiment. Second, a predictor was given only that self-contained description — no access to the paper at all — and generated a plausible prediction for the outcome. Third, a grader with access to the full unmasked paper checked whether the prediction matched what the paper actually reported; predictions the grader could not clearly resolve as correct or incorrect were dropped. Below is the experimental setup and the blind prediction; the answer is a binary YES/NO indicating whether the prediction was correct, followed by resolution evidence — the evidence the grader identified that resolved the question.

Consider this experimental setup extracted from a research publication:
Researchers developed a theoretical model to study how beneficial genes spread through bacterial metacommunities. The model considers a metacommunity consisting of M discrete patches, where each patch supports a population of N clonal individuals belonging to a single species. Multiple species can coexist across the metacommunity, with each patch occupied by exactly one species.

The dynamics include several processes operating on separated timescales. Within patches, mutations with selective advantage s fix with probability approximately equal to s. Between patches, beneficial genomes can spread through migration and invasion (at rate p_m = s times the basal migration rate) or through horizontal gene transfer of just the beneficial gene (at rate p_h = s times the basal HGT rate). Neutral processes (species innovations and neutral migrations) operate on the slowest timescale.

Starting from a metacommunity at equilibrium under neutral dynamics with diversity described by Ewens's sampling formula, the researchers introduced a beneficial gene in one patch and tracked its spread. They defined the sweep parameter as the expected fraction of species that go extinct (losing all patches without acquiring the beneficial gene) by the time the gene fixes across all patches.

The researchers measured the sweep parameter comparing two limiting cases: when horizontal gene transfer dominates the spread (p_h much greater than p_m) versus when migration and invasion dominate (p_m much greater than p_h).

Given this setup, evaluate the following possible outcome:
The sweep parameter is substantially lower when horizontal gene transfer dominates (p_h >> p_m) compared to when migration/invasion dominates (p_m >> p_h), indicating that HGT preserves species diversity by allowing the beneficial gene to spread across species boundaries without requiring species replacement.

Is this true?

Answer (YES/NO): NO